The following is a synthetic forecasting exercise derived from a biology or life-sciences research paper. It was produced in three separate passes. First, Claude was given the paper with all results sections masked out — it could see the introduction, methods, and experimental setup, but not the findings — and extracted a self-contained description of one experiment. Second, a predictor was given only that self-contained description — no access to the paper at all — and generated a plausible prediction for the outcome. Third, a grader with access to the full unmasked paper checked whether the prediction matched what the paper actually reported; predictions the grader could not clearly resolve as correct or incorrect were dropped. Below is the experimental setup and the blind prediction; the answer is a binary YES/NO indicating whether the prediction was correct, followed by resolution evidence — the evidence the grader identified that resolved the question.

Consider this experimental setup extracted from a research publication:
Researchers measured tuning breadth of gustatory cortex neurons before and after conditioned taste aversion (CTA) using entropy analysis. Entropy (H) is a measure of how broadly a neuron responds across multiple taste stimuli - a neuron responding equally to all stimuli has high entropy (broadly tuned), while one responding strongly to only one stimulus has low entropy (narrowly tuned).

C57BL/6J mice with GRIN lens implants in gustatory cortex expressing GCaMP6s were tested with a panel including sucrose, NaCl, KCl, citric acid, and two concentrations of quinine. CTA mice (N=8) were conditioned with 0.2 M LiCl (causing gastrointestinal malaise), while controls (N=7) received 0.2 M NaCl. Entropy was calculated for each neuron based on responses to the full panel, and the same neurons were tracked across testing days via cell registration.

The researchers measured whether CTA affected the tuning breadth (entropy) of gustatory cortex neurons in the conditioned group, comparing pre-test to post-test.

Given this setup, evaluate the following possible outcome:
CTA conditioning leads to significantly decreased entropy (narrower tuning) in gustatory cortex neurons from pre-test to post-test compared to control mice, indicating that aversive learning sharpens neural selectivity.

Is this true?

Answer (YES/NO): NO